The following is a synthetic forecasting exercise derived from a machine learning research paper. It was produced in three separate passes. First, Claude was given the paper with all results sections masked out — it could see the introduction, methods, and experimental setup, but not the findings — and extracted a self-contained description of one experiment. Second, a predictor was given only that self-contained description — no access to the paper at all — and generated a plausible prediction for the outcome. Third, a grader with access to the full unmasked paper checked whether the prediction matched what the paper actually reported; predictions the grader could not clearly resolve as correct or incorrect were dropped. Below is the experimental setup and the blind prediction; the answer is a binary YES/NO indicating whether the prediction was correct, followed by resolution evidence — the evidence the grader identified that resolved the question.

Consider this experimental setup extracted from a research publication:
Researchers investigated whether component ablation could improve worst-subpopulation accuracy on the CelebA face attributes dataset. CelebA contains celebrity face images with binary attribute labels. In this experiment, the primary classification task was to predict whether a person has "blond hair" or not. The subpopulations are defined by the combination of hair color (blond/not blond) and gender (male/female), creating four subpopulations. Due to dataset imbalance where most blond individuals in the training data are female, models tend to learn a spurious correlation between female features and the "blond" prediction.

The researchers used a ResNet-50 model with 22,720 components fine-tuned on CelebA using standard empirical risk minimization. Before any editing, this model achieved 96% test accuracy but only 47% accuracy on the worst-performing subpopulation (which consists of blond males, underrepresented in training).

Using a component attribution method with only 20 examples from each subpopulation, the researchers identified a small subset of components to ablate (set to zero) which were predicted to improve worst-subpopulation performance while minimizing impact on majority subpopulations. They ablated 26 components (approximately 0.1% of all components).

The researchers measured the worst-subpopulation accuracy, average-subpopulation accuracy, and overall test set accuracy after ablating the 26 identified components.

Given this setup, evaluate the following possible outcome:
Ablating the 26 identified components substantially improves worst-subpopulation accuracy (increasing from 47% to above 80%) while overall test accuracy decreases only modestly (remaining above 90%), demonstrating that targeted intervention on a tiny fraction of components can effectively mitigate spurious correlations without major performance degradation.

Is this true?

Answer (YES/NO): YES